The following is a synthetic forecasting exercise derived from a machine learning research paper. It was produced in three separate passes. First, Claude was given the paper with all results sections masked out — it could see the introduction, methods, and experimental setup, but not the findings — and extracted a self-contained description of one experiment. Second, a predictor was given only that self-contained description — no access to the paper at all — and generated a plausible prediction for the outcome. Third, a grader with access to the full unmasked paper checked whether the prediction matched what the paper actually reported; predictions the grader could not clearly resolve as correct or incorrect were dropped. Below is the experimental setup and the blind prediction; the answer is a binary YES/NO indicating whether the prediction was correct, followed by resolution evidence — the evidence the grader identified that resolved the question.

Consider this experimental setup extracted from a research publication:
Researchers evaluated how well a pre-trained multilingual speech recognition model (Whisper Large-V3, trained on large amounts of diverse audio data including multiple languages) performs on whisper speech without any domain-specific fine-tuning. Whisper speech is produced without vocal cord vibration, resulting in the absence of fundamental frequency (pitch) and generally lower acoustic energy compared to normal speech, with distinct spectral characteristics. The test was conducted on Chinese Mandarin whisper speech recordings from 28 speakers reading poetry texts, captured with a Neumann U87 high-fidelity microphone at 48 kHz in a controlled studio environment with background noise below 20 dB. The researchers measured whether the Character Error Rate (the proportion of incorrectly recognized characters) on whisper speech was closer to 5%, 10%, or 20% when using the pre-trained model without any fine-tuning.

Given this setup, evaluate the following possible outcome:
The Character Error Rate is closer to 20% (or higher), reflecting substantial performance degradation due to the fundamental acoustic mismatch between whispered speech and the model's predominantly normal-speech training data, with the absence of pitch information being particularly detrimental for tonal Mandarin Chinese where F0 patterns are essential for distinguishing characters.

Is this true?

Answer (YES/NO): YES